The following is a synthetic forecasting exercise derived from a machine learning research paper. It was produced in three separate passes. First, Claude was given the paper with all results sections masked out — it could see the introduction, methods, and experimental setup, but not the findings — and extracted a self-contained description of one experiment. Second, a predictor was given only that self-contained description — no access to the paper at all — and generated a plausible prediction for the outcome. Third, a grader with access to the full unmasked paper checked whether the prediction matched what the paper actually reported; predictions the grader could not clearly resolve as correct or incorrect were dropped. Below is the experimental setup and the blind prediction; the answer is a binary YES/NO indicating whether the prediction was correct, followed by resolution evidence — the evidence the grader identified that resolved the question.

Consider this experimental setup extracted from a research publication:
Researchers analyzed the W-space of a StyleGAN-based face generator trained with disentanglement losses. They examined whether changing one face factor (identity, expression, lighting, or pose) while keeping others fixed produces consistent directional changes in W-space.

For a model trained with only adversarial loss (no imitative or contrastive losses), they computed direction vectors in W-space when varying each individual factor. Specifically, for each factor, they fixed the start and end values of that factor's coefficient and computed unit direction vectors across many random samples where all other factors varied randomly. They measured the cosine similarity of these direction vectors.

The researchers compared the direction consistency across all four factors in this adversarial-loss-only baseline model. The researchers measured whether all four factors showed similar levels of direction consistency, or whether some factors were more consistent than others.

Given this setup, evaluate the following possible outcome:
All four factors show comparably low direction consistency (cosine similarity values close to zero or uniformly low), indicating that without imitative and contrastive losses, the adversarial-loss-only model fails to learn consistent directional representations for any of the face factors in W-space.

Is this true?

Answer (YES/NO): NO